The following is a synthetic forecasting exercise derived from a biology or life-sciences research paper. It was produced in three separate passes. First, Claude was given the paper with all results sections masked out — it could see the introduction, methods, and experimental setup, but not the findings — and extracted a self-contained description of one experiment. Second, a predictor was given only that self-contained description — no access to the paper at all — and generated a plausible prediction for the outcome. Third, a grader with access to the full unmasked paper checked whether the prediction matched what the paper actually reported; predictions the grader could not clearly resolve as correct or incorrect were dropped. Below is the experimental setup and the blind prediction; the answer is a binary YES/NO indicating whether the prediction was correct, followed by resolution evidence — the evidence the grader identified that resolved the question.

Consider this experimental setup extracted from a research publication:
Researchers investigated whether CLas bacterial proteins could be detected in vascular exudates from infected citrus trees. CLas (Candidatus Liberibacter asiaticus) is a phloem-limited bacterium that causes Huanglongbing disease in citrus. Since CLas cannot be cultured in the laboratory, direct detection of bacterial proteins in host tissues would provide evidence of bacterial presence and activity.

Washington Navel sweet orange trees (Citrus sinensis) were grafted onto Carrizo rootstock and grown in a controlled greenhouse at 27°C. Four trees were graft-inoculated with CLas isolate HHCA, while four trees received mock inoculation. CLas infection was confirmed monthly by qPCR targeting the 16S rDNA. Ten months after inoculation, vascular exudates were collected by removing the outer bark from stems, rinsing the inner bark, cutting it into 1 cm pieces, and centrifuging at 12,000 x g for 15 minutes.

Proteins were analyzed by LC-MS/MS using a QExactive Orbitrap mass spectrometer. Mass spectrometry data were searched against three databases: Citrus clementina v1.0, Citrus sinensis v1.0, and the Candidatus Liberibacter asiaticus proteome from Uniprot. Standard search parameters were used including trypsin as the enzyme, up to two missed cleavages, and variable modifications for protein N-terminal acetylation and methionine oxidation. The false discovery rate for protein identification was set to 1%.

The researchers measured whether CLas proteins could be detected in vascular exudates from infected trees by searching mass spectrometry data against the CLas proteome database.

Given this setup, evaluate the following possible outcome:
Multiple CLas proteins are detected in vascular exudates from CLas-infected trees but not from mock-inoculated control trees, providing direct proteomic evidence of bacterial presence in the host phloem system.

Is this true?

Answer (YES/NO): NO